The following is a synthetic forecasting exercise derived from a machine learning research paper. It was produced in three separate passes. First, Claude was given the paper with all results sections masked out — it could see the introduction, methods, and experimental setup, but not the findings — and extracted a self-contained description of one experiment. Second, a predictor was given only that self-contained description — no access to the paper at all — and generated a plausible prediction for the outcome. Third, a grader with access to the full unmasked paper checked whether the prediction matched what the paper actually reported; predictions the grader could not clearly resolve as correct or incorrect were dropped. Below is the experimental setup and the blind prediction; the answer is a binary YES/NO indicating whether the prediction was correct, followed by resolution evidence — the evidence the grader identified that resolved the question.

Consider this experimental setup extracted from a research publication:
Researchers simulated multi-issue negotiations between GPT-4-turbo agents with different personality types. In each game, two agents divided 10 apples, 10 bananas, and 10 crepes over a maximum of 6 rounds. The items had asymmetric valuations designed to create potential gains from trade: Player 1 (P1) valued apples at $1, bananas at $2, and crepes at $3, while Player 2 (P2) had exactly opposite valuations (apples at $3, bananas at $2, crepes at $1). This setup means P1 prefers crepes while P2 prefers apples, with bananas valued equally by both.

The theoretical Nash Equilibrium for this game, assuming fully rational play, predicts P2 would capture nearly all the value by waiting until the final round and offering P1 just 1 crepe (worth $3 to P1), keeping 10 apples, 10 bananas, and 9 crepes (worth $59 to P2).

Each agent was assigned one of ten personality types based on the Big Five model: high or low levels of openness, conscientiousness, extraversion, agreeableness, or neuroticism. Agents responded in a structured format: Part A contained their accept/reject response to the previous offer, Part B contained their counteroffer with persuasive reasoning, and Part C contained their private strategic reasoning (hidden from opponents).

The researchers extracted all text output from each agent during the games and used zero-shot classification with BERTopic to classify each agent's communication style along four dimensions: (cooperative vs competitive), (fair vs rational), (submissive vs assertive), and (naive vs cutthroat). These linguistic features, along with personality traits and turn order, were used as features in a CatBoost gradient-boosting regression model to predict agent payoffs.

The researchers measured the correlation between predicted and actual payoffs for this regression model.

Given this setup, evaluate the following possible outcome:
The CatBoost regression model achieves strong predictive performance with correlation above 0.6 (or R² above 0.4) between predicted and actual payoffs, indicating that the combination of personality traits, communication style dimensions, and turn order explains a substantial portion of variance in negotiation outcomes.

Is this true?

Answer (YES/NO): YES